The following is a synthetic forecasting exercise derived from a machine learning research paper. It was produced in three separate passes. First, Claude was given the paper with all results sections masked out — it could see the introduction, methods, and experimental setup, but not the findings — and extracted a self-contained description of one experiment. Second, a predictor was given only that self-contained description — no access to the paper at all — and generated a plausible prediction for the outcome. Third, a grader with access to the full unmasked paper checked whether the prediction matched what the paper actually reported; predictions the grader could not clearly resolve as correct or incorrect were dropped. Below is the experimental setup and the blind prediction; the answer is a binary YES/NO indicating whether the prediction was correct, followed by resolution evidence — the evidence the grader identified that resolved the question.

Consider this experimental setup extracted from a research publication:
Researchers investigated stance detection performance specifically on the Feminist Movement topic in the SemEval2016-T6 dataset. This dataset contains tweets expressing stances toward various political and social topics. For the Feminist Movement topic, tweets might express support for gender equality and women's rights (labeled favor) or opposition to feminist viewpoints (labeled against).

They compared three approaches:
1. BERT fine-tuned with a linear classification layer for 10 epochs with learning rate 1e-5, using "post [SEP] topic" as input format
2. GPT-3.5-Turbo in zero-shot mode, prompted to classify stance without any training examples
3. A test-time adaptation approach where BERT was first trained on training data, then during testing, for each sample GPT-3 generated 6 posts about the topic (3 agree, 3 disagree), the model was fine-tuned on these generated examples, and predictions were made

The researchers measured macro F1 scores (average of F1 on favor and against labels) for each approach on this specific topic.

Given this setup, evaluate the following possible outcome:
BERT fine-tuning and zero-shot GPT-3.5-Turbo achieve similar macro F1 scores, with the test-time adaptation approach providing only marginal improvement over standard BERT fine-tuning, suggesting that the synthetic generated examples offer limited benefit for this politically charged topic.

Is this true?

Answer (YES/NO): NO